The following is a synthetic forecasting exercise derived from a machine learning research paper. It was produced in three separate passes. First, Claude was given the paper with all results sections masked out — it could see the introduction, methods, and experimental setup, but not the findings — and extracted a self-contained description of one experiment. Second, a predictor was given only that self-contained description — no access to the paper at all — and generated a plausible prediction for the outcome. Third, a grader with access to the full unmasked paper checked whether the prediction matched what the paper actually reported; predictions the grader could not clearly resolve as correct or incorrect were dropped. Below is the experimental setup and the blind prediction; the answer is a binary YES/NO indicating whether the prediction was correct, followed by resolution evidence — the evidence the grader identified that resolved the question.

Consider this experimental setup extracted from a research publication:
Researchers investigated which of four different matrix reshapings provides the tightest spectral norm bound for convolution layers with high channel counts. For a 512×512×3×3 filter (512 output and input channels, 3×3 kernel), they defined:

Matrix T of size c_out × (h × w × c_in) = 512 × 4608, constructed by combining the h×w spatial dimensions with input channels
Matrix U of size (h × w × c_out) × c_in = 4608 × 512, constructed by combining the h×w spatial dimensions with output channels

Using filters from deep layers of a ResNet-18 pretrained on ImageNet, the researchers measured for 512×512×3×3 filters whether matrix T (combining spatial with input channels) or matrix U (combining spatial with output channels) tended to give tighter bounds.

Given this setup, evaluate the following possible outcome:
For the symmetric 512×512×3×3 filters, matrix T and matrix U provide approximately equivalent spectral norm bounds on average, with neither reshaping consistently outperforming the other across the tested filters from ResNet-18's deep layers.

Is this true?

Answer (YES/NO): NO